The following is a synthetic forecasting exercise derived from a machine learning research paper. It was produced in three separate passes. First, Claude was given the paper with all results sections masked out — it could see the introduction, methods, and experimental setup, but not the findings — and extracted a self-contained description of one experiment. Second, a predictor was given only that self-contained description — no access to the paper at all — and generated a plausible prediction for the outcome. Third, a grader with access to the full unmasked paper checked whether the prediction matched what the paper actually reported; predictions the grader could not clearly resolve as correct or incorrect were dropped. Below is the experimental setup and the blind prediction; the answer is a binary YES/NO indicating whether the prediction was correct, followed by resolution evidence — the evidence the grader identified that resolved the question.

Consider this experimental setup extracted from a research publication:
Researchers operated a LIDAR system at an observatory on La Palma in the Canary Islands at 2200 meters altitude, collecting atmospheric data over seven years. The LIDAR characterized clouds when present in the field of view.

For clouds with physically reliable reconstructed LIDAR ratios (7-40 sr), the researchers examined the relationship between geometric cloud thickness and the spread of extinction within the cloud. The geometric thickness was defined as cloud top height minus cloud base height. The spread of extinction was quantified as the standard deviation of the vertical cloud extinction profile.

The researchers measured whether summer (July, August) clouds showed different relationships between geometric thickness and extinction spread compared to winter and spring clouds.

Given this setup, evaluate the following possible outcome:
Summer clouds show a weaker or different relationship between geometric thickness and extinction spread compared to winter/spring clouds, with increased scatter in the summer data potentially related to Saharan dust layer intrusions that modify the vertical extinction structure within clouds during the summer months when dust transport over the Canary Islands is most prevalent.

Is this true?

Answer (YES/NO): NO